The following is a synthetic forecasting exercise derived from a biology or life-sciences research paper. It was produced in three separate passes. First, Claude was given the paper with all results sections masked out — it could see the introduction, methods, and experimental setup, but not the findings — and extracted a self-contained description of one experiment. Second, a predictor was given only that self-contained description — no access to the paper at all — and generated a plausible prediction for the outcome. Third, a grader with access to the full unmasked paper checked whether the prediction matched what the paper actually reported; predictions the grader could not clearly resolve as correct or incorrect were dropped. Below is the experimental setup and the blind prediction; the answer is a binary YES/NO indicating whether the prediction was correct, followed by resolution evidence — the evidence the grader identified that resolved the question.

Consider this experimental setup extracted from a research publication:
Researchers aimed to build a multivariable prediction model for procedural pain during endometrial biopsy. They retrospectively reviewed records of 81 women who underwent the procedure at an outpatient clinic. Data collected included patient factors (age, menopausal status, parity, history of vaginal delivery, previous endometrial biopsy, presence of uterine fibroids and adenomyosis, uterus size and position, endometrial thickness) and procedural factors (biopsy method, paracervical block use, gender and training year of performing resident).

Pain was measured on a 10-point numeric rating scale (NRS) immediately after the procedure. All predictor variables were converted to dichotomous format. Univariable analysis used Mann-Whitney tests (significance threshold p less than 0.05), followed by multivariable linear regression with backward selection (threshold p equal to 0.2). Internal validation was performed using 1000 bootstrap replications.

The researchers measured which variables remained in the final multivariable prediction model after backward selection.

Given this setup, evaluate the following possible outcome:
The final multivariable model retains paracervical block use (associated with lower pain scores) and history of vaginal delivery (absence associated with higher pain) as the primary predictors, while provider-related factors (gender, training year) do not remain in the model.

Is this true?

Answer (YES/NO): NO